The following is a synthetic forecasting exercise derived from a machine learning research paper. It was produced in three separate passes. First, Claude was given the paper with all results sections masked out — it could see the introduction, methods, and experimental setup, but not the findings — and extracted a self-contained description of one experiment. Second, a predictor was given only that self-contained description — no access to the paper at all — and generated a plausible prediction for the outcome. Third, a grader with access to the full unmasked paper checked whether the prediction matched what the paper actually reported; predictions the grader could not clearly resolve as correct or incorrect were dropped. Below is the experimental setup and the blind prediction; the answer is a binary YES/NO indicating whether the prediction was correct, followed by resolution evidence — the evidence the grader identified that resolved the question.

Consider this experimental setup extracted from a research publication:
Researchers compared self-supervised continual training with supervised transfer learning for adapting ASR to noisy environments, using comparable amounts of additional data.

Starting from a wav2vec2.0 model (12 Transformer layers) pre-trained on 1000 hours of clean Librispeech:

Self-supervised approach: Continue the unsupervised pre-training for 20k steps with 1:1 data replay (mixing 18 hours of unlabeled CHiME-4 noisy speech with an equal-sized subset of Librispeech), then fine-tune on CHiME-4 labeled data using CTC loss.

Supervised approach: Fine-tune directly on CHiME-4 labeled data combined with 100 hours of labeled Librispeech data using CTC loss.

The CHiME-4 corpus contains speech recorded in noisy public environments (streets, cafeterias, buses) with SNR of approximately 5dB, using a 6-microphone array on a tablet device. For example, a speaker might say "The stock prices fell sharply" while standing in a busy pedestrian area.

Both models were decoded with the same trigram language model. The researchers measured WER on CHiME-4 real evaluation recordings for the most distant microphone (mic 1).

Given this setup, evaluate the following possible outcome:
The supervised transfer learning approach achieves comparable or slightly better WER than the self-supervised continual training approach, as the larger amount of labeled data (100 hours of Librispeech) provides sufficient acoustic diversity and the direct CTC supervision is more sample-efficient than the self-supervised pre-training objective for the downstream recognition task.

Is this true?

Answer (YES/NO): NO